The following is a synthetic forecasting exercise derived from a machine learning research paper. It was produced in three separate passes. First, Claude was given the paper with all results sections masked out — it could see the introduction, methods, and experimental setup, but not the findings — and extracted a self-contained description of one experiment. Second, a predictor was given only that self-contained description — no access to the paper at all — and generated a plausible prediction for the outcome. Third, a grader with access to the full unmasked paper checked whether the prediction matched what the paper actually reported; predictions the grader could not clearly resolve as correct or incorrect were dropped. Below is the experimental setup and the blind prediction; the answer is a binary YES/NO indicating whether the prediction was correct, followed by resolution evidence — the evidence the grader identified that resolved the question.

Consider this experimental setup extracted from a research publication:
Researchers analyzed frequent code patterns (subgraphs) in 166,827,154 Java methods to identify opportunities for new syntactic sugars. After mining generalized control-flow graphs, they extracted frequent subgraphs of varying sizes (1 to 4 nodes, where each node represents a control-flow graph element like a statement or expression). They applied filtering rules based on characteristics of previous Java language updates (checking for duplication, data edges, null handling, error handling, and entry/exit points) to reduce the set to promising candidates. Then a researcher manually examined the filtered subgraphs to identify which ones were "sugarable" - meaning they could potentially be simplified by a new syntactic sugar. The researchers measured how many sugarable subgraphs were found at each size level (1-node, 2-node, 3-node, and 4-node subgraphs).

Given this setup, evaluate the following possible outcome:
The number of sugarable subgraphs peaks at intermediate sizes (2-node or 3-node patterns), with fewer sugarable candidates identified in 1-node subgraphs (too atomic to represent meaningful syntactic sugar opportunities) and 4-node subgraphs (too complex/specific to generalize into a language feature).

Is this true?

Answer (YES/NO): YES